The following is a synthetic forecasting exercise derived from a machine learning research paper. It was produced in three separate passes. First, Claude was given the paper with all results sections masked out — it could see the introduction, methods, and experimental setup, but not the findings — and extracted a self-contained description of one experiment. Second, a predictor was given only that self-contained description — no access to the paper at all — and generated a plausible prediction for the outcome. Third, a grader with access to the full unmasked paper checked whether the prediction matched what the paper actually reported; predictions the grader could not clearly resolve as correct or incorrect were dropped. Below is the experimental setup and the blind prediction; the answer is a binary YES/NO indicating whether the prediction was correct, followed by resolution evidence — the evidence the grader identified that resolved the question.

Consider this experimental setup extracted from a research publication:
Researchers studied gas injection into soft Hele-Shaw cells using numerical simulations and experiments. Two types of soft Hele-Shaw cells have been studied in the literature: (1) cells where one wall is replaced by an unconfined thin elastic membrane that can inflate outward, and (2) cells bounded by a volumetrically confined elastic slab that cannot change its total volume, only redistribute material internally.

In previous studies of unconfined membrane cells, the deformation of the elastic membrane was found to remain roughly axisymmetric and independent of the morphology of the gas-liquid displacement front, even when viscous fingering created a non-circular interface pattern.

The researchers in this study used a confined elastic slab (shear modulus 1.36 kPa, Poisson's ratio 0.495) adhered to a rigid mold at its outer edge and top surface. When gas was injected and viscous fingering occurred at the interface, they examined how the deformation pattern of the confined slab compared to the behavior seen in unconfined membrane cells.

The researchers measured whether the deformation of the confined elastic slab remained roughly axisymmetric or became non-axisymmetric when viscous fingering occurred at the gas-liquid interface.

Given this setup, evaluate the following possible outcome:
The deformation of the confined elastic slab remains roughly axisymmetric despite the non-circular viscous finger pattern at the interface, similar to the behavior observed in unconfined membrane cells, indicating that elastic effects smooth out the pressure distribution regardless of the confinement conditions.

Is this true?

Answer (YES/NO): NO